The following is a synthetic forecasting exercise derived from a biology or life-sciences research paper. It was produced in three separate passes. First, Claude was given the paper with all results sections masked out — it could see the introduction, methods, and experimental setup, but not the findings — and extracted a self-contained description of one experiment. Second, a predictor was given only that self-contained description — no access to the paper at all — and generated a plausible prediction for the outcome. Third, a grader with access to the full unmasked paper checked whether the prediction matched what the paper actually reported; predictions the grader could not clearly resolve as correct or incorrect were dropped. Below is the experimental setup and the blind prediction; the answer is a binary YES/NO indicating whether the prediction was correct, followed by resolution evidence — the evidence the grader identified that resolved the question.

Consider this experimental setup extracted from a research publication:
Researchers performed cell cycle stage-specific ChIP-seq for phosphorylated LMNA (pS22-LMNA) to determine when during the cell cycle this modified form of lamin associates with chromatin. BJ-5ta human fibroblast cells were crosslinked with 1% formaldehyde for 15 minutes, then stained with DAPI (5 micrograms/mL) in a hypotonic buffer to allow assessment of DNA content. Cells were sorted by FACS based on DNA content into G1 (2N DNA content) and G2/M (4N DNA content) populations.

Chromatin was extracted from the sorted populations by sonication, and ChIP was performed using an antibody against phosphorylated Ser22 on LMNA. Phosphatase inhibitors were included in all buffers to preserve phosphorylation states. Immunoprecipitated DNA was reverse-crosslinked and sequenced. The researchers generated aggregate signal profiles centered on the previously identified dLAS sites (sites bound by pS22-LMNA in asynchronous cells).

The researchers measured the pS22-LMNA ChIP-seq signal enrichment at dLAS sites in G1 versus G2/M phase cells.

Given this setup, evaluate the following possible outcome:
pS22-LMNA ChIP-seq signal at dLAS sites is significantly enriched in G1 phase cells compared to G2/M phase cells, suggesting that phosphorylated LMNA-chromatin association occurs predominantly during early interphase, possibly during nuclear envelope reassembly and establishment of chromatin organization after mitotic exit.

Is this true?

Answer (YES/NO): NO